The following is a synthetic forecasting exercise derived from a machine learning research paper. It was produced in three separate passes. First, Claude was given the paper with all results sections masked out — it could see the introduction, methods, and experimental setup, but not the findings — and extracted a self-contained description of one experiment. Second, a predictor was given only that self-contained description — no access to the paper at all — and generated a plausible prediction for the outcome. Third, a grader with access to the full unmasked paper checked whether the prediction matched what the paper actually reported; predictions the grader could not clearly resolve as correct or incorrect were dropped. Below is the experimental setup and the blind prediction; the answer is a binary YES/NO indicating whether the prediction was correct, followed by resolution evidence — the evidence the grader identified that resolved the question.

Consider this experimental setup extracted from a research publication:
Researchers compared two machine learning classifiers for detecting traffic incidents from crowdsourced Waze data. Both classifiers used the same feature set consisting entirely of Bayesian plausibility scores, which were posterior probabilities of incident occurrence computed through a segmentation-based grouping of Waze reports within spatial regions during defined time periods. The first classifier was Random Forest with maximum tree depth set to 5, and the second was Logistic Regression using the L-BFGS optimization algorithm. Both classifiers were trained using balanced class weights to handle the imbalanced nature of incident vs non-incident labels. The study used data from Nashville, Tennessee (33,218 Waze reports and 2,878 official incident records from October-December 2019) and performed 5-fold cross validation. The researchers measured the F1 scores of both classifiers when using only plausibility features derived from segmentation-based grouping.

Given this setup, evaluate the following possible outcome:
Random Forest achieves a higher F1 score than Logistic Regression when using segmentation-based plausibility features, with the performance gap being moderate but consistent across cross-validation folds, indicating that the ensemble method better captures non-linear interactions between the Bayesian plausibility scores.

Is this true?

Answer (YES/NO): NO